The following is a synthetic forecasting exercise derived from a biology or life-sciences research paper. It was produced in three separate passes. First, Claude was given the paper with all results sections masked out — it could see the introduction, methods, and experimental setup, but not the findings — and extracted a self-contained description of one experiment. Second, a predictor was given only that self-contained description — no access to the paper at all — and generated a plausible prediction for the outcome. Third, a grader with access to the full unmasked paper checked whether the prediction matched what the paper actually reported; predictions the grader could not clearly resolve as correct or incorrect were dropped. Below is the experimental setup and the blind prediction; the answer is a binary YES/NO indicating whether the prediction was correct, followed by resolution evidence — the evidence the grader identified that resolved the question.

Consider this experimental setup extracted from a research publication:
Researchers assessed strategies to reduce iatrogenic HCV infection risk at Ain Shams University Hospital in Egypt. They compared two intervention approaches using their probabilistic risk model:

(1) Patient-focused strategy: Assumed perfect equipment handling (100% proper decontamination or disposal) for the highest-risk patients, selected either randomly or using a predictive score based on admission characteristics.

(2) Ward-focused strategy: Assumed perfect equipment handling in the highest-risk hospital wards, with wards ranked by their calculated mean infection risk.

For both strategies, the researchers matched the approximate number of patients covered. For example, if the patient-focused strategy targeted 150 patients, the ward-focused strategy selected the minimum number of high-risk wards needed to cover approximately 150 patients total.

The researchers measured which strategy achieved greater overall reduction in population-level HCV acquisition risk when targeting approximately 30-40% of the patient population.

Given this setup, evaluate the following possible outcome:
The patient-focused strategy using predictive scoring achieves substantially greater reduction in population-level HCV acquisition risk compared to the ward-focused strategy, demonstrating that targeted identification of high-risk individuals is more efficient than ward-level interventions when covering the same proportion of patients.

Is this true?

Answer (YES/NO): YES